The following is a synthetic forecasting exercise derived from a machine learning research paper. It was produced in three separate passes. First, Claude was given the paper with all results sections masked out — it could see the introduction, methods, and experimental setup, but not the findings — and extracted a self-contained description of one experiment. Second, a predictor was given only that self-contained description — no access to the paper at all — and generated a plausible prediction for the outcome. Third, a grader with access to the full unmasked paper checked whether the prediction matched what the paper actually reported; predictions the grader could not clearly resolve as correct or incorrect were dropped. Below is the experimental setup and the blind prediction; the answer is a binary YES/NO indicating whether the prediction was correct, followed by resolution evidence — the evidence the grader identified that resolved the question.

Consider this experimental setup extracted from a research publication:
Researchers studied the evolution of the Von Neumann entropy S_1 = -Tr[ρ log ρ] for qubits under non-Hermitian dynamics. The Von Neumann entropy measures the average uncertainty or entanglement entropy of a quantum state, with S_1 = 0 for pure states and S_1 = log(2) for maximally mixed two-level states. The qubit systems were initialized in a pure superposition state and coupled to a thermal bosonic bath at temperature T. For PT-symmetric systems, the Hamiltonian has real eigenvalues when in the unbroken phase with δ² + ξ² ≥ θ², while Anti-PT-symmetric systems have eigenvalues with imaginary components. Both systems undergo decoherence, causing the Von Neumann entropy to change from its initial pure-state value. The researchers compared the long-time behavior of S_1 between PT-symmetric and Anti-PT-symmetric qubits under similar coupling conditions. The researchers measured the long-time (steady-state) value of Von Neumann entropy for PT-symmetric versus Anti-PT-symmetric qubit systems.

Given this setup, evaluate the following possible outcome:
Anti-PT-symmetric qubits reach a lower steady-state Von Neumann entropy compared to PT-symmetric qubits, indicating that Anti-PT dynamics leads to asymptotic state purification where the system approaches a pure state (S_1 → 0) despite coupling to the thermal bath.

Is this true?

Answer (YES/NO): NO